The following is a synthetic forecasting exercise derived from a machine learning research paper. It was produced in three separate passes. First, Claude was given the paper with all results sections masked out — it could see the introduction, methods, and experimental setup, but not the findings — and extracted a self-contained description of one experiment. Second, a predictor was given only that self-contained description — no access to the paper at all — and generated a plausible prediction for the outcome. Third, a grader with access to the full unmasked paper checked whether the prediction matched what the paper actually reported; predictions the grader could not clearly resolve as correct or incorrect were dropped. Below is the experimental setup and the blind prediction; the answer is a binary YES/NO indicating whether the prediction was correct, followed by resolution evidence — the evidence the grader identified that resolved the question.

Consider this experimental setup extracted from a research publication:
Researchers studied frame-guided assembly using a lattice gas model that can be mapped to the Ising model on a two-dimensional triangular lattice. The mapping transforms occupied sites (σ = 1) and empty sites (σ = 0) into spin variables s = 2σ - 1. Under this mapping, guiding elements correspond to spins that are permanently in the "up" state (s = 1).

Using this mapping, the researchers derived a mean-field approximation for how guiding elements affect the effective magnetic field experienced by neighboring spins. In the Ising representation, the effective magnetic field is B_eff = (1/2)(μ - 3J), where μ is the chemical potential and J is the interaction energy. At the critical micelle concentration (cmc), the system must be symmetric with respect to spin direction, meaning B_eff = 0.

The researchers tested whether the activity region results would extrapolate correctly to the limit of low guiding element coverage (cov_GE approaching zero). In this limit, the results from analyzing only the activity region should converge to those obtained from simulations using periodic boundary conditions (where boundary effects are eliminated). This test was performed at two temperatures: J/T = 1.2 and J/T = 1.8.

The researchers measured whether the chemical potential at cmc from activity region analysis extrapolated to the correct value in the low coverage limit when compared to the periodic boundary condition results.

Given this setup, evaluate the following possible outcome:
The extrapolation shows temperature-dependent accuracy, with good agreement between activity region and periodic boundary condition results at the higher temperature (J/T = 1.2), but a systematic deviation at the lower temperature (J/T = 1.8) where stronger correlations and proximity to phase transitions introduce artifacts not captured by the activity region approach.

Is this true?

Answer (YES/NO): NO